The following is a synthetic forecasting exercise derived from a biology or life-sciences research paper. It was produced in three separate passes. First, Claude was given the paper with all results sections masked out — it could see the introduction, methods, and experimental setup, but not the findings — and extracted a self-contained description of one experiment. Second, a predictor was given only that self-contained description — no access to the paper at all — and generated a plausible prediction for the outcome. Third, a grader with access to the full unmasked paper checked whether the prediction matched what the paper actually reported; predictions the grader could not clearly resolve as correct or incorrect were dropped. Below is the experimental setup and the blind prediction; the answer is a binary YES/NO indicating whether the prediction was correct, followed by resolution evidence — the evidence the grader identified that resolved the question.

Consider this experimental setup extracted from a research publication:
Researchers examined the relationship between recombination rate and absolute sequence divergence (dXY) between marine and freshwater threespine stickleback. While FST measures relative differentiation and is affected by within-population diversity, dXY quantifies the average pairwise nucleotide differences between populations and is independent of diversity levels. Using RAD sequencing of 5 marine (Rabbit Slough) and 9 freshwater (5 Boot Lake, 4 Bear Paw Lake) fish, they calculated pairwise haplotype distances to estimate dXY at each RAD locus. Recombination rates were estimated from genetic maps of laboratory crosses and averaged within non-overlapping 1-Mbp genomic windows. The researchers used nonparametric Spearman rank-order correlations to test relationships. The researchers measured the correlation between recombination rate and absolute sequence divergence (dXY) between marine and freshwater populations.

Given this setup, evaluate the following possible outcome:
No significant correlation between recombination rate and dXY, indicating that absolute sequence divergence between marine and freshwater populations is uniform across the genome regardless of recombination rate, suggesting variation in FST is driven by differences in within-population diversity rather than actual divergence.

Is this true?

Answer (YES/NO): NO